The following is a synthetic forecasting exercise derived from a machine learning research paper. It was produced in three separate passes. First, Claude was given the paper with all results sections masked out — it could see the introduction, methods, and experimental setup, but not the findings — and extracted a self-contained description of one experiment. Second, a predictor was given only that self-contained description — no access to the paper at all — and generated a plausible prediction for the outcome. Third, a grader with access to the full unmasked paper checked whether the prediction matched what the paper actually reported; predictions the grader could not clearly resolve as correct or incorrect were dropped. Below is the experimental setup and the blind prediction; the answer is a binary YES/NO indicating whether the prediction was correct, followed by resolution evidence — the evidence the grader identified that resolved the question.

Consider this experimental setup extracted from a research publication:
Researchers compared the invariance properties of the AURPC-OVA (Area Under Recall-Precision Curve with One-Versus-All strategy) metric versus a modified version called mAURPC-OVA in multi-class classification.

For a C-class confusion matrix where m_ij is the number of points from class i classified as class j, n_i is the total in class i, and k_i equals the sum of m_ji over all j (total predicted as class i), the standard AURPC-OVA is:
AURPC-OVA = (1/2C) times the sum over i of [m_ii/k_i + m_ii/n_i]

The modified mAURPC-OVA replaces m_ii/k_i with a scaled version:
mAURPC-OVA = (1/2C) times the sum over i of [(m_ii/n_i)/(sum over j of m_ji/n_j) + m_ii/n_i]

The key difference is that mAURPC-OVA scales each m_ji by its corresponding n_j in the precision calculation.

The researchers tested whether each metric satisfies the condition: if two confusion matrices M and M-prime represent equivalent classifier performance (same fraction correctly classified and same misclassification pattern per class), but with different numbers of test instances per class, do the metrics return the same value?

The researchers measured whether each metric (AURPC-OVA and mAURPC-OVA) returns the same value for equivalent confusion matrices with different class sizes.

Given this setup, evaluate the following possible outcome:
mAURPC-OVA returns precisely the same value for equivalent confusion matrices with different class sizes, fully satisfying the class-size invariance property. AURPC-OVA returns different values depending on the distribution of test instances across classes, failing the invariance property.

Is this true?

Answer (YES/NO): YES